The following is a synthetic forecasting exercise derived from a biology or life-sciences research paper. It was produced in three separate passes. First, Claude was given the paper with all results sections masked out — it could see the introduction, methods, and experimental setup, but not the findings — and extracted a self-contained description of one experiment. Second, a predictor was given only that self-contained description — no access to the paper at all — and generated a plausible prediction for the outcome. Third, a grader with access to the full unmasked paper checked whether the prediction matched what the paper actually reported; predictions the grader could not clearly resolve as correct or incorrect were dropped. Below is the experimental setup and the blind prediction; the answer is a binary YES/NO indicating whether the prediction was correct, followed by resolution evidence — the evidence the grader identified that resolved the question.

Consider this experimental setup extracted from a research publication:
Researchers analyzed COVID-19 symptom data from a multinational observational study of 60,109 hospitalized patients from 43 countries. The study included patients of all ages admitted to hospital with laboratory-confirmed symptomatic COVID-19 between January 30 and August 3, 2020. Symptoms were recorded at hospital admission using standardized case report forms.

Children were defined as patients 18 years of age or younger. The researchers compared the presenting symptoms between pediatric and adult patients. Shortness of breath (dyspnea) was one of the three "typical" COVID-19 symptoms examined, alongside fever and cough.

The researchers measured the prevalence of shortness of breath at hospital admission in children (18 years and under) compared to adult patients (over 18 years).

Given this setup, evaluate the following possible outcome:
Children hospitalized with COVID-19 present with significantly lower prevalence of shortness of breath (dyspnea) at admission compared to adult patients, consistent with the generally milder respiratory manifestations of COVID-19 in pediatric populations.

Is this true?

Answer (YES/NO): YES